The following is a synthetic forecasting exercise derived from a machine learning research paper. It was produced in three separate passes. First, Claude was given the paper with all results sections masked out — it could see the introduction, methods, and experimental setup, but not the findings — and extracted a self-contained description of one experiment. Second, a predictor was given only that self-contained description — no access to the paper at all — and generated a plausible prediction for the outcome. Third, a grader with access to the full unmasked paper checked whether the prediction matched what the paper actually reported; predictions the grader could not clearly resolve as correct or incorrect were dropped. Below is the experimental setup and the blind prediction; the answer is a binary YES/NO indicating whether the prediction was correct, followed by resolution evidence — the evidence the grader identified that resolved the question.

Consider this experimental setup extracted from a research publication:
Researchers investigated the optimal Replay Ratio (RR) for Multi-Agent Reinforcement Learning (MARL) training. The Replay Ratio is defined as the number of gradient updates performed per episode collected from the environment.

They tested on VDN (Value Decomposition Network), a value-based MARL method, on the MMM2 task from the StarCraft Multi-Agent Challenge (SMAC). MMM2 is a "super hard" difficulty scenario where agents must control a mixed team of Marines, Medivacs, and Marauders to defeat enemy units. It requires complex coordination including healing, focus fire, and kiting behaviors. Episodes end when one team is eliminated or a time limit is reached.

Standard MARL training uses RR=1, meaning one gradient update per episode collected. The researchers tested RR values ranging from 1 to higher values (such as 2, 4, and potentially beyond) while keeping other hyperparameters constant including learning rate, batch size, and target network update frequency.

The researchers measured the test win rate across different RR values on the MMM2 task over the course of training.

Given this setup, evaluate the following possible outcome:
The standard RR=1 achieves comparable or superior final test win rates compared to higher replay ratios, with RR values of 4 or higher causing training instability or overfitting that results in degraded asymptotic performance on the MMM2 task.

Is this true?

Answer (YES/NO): NO